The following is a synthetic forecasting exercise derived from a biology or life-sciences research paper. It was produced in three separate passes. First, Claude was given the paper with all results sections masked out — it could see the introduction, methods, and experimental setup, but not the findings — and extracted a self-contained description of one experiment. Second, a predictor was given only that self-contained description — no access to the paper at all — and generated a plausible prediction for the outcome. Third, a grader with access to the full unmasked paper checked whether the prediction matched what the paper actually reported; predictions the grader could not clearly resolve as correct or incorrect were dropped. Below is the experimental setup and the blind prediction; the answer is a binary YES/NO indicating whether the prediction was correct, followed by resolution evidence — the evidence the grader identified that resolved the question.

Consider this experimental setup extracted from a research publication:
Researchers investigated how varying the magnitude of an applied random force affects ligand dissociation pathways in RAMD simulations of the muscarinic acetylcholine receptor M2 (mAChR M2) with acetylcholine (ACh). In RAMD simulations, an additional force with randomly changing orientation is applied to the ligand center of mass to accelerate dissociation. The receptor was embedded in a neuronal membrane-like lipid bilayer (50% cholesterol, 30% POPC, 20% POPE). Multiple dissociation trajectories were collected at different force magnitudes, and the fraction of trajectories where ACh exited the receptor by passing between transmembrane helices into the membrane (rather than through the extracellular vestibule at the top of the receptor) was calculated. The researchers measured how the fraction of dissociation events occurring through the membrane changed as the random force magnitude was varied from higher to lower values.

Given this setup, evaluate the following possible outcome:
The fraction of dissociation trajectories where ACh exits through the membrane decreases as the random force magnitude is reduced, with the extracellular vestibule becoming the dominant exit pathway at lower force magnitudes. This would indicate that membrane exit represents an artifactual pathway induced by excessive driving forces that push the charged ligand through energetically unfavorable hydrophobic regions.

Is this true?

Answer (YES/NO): NO